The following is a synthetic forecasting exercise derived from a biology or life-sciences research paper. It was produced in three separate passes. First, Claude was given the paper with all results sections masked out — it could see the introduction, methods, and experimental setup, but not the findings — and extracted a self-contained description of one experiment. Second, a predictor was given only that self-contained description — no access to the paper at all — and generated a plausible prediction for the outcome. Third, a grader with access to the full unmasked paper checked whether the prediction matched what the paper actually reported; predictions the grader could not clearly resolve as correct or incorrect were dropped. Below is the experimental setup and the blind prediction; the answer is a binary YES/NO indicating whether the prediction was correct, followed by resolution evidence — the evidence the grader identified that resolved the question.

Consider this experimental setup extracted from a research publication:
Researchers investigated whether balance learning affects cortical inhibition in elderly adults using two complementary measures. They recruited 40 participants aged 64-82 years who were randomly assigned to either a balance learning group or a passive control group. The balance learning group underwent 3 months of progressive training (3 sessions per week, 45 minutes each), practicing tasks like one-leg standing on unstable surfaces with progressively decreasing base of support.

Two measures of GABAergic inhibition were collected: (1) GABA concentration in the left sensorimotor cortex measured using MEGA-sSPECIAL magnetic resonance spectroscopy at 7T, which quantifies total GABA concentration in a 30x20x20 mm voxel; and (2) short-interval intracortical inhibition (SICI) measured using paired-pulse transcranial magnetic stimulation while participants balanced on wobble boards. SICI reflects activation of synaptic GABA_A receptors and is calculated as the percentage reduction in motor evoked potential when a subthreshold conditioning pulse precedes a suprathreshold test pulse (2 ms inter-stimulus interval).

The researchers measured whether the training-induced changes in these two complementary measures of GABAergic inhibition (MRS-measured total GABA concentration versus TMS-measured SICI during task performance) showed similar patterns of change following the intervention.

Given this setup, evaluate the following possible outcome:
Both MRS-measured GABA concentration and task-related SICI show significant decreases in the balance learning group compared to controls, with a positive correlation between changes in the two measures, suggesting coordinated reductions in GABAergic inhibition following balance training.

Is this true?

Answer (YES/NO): NO